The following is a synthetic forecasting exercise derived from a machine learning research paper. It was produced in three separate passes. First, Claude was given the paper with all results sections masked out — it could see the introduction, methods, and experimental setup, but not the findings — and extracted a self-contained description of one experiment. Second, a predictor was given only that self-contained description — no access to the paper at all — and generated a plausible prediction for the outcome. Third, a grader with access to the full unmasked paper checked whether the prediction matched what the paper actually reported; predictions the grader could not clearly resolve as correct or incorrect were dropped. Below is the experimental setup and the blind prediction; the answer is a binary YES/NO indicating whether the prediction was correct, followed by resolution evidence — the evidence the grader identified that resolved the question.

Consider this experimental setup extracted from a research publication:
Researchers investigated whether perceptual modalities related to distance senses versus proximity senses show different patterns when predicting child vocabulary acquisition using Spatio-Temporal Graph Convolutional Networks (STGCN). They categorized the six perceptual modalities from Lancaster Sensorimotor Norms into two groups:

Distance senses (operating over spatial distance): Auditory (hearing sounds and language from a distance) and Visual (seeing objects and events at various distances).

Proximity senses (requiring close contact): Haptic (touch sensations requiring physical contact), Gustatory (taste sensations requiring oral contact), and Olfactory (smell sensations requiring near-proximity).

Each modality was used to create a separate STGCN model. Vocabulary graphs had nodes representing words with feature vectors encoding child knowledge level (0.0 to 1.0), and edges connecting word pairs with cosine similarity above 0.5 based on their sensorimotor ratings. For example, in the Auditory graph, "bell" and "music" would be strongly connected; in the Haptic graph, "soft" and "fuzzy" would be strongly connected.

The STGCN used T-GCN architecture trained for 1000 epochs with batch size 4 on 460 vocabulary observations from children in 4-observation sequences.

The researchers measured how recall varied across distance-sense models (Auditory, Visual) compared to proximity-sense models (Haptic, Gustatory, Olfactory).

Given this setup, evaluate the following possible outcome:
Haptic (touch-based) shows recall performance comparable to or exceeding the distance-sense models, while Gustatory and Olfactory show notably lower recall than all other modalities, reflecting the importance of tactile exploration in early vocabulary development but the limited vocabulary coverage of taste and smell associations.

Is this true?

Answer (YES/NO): NO